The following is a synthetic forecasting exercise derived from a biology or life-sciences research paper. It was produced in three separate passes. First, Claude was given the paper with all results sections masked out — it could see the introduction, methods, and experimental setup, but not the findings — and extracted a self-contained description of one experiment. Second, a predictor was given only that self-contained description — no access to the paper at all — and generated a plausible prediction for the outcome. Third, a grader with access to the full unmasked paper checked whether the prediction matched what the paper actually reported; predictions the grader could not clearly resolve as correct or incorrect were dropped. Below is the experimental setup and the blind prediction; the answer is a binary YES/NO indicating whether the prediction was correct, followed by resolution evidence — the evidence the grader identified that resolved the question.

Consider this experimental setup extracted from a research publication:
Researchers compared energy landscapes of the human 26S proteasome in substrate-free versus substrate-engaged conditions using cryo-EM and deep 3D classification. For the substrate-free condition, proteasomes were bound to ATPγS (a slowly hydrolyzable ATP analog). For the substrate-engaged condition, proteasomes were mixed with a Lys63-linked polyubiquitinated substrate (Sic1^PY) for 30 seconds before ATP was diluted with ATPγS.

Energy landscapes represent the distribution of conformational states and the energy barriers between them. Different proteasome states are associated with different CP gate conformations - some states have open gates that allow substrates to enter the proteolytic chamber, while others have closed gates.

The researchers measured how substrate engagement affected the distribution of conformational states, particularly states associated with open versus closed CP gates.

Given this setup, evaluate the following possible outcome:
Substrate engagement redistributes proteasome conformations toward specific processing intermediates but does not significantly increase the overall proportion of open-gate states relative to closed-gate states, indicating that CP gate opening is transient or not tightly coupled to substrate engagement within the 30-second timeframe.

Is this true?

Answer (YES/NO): NO